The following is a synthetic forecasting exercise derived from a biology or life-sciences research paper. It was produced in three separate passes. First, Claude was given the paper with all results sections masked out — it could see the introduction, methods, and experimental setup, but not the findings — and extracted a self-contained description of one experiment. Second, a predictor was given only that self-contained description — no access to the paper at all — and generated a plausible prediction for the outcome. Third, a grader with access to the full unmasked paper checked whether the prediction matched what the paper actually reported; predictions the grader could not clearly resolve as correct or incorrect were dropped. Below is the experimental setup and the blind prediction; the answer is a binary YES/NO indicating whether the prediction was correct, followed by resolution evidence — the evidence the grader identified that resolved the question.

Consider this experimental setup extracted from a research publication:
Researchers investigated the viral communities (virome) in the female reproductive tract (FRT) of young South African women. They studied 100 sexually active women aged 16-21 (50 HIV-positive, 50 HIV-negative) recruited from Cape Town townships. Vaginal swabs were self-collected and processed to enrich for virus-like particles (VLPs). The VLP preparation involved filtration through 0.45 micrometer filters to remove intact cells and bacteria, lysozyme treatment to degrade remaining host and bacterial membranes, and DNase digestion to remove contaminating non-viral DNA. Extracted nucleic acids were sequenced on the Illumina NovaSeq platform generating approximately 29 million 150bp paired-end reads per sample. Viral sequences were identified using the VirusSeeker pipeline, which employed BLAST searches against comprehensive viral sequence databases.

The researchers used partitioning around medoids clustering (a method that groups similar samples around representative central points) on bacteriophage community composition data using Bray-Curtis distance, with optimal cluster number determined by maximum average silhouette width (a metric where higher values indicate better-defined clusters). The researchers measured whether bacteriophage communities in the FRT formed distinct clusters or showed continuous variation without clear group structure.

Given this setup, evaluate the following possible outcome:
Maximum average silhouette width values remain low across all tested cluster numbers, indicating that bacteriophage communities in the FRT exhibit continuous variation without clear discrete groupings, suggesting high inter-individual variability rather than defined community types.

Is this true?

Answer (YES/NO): NO